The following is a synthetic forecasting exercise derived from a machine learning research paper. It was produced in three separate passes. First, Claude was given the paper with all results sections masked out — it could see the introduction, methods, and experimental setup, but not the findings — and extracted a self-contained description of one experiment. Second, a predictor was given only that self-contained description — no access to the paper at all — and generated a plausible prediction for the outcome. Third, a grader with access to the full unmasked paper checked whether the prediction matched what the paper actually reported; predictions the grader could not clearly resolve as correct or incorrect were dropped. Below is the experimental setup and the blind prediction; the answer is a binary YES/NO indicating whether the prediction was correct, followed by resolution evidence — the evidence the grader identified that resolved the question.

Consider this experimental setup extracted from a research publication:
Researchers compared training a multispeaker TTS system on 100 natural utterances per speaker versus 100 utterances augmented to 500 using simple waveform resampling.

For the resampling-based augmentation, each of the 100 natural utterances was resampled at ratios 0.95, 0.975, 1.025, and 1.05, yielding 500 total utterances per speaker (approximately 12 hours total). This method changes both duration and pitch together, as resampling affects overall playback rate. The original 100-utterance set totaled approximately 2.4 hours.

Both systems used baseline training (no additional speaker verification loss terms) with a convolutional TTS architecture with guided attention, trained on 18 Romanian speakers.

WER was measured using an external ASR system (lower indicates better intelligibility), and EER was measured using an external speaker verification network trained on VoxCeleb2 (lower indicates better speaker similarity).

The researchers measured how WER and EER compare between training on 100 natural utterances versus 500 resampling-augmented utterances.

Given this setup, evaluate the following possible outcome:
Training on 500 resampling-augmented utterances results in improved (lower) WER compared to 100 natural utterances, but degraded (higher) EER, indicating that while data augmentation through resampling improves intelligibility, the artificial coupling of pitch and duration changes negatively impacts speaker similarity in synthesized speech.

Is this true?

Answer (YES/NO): NO